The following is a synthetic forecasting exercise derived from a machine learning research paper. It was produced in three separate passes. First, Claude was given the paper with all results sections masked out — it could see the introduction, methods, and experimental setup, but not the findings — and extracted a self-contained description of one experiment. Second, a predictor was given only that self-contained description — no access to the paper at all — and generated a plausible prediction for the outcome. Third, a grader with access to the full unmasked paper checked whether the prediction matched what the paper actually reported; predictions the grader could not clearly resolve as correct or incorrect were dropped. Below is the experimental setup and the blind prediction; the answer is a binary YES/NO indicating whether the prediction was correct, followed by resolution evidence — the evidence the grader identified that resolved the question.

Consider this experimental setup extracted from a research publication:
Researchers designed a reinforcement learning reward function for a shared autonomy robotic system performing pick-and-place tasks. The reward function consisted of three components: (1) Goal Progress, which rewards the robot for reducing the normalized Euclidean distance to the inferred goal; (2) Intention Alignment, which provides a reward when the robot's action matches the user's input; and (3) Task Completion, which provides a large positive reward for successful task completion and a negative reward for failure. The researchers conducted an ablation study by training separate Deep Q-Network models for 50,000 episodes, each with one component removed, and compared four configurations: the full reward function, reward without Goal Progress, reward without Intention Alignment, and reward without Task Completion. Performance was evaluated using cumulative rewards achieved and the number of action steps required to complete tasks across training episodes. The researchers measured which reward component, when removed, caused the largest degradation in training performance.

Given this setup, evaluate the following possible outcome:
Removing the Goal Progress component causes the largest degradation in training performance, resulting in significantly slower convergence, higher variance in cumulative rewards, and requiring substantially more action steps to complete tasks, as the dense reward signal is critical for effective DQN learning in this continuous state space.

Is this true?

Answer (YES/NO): NO